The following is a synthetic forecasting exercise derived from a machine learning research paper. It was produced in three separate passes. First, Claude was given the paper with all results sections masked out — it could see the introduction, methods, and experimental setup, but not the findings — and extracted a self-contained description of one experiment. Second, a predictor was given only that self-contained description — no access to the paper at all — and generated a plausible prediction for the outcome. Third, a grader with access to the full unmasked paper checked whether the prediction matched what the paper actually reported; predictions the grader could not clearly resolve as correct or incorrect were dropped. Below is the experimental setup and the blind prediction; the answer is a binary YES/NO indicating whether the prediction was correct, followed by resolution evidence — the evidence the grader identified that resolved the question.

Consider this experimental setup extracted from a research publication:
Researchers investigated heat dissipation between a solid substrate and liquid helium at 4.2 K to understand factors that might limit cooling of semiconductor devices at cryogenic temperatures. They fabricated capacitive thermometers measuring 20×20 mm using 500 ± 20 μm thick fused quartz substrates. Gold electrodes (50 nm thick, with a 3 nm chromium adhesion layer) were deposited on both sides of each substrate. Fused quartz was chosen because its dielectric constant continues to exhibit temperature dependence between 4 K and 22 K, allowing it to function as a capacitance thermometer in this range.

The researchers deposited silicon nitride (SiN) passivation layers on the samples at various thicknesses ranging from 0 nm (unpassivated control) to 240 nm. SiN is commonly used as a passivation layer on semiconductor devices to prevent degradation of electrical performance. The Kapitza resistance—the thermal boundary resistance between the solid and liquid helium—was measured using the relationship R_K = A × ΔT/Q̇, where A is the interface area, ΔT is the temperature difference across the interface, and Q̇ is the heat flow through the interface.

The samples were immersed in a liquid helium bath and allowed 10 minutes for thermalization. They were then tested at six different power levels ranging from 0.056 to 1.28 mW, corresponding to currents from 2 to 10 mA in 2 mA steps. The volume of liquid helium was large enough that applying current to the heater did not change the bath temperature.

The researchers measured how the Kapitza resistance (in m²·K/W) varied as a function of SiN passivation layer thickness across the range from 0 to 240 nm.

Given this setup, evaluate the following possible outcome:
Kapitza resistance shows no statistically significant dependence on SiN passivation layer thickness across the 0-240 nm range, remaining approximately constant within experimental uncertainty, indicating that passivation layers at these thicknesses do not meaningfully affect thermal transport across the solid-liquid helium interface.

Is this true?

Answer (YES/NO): NO